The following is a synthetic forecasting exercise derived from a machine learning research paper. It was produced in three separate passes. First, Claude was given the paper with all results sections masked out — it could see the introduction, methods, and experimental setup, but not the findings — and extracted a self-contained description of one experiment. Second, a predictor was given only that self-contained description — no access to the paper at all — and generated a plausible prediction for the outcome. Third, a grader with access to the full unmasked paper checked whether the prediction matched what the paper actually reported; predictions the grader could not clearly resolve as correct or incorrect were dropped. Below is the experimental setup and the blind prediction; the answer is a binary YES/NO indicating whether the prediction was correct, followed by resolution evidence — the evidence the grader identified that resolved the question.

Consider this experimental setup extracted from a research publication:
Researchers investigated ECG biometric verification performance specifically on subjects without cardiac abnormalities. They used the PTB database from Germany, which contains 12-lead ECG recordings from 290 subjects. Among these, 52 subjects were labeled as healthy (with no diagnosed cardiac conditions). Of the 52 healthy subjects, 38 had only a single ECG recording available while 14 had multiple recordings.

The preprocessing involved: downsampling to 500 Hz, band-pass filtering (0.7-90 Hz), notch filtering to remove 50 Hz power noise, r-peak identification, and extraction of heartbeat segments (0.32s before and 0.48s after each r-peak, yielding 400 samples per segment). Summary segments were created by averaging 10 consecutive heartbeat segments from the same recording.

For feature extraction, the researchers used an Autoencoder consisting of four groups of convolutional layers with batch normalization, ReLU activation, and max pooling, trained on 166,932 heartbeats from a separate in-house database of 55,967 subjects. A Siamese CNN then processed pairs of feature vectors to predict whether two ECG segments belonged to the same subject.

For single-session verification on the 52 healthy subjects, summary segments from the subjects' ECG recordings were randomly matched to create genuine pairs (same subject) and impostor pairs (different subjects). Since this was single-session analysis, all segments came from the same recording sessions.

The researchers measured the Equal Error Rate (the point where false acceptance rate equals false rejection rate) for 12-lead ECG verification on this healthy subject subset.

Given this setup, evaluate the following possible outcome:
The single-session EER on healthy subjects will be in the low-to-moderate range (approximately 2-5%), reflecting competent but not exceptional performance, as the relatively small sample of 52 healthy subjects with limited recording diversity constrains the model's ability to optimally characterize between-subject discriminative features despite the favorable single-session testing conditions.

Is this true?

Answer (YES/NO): NO